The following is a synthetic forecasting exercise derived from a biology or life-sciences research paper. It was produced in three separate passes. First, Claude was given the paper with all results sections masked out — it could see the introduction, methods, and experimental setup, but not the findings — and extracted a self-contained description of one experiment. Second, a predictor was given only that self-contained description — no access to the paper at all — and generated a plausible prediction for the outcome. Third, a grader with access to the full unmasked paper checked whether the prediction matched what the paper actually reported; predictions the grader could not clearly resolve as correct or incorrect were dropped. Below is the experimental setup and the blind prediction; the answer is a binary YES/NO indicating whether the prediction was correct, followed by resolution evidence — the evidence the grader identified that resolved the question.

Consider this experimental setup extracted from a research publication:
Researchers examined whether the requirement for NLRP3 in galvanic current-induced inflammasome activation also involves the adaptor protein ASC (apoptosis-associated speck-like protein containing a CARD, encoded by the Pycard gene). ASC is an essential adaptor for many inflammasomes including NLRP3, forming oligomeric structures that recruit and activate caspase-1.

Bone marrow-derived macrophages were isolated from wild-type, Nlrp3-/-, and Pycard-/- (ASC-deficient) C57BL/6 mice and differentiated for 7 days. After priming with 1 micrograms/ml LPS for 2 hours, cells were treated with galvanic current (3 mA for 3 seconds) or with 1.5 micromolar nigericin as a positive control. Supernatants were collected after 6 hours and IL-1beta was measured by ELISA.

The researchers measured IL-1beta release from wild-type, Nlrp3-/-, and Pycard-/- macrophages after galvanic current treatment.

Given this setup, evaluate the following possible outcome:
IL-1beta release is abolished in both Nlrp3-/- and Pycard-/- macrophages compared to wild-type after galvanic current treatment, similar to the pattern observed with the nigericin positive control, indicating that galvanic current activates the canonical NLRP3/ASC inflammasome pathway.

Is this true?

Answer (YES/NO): YES